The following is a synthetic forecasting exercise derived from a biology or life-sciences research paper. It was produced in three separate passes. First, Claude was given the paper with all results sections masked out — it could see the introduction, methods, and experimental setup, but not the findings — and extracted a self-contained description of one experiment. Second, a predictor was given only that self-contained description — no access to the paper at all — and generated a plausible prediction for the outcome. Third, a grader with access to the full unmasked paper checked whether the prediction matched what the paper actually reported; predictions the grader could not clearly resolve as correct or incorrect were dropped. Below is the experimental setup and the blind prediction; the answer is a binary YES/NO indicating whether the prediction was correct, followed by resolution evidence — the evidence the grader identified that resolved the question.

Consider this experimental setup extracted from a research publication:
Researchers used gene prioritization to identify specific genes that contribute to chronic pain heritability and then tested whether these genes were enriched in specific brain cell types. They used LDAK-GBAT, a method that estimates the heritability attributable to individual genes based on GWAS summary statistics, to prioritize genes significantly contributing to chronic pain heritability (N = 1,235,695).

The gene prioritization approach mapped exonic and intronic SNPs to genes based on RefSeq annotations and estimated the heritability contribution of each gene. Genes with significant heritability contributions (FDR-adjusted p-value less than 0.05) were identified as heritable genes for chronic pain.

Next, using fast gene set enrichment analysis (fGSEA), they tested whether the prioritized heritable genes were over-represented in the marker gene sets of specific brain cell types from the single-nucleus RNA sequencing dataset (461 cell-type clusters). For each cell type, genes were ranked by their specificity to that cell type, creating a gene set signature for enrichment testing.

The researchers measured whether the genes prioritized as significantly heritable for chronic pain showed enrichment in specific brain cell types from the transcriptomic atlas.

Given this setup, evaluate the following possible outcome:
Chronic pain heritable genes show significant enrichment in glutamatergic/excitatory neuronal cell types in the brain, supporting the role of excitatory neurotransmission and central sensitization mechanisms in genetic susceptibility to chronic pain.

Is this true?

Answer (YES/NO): YES